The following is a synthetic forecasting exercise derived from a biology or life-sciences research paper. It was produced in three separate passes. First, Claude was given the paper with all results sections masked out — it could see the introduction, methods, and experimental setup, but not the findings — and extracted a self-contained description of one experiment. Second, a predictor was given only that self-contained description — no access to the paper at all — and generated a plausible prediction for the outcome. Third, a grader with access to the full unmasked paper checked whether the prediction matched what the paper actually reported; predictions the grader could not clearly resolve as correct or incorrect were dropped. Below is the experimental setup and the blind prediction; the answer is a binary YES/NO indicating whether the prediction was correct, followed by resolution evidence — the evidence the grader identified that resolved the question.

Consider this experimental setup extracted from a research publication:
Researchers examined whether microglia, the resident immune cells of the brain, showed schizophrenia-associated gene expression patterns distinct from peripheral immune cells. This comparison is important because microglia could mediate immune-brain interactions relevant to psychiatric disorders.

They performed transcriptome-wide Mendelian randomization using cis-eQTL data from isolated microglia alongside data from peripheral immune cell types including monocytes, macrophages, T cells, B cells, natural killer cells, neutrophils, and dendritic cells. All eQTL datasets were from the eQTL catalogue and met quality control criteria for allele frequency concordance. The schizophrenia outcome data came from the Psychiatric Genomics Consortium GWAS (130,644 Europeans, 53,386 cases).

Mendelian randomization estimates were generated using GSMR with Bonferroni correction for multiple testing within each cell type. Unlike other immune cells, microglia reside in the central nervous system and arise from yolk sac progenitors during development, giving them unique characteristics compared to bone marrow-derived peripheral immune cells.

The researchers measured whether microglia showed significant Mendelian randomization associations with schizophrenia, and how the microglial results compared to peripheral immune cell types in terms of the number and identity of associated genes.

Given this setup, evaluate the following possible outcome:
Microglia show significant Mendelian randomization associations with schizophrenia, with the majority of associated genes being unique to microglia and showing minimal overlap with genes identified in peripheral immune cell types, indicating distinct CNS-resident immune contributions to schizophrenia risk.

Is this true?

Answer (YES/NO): NO